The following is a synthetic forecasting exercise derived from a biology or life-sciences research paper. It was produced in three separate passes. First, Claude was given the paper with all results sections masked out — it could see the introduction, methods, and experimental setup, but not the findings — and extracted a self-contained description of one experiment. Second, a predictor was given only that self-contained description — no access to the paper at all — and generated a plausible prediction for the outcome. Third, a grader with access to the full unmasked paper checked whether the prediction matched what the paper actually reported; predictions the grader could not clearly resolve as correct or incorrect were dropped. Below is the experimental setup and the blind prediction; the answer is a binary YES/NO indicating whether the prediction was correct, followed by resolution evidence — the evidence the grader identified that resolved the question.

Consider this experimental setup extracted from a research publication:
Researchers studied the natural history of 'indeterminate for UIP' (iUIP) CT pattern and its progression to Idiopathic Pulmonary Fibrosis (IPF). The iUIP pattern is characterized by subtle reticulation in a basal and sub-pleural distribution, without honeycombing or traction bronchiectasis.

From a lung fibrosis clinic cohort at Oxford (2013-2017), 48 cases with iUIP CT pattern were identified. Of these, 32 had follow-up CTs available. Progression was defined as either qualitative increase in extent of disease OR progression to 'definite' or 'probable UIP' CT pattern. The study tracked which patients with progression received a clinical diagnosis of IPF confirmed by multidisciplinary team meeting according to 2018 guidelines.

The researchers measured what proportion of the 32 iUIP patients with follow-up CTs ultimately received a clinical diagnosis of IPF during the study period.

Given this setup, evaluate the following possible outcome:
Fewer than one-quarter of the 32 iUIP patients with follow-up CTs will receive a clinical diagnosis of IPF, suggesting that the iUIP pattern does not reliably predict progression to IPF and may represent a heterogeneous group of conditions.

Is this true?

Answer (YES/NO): NO